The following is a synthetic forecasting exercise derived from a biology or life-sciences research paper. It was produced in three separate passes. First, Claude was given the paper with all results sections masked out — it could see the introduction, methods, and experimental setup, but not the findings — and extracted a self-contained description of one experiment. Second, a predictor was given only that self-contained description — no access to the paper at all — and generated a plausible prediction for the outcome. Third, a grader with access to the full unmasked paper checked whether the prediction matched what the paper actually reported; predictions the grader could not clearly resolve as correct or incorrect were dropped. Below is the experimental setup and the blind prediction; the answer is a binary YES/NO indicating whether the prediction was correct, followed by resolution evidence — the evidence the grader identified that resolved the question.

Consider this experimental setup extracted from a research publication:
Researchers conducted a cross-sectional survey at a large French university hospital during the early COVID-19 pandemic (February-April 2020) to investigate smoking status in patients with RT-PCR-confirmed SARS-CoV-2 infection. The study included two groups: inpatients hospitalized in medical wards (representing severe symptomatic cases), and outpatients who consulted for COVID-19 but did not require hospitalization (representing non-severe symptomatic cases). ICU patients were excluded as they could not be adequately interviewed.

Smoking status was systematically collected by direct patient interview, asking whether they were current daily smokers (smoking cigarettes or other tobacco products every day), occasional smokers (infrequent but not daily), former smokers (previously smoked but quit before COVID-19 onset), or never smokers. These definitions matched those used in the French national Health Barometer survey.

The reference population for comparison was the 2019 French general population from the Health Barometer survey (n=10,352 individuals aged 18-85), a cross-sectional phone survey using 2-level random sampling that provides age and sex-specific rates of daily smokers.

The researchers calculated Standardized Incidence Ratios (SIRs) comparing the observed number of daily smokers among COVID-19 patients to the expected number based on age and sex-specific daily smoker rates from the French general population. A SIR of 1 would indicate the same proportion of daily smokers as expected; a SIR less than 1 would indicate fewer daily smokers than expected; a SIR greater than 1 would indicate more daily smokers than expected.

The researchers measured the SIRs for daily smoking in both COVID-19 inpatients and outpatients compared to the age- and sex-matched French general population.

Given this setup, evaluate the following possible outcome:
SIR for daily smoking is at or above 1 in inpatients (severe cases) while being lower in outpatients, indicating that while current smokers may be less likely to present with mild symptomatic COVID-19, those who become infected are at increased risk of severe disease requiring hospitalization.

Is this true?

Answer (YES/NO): NO